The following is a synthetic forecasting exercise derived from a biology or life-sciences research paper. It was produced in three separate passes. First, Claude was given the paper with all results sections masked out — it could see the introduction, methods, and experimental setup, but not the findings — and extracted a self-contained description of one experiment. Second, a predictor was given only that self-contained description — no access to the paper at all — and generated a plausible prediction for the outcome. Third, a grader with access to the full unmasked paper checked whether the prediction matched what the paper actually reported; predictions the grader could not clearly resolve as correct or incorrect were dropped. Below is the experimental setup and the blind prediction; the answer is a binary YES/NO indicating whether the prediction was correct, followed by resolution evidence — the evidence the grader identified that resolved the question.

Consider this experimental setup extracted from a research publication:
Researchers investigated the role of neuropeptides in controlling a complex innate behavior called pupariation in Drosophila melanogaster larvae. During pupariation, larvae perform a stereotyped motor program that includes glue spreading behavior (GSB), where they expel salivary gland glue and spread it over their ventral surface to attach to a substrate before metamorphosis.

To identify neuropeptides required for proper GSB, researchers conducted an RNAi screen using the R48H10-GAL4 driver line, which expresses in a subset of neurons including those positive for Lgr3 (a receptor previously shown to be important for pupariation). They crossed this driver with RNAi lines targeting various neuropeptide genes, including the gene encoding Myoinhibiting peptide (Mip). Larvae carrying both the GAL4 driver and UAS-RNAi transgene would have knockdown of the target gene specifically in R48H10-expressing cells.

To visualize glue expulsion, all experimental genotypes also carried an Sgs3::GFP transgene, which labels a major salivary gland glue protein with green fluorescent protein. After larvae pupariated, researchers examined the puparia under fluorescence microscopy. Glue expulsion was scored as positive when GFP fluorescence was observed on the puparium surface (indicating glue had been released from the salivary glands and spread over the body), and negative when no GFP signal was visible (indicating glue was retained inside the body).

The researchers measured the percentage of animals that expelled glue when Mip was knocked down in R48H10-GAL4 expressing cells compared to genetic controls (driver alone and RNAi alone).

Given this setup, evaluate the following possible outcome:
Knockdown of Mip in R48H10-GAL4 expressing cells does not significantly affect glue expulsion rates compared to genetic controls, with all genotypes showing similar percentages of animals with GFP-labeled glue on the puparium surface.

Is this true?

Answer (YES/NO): NO